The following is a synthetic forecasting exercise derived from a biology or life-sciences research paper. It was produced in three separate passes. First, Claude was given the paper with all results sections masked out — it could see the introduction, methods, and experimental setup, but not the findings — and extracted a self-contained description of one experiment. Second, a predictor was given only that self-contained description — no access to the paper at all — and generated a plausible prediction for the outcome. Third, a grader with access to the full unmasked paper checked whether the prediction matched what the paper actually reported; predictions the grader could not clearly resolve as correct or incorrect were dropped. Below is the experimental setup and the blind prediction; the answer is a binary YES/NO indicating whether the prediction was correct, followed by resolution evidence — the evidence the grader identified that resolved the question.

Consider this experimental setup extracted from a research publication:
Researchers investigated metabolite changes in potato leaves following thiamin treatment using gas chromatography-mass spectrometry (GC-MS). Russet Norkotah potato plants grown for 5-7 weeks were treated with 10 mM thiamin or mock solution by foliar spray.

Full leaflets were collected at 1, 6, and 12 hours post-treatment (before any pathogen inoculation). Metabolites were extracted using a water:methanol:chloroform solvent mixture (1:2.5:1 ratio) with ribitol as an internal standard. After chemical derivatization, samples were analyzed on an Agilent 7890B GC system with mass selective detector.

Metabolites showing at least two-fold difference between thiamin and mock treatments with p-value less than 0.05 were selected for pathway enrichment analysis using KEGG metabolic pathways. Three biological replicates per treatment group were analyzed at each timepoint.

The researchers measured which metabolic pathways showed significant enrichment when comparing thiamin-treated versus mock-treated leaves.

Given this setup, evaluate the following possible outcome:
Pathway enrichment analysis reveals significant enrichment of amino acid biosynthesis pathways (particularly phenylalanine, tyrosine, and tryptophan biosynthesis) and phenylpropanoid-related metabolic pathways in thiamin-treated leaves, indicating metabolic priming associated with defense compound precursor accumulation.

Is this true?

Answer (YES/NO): NO